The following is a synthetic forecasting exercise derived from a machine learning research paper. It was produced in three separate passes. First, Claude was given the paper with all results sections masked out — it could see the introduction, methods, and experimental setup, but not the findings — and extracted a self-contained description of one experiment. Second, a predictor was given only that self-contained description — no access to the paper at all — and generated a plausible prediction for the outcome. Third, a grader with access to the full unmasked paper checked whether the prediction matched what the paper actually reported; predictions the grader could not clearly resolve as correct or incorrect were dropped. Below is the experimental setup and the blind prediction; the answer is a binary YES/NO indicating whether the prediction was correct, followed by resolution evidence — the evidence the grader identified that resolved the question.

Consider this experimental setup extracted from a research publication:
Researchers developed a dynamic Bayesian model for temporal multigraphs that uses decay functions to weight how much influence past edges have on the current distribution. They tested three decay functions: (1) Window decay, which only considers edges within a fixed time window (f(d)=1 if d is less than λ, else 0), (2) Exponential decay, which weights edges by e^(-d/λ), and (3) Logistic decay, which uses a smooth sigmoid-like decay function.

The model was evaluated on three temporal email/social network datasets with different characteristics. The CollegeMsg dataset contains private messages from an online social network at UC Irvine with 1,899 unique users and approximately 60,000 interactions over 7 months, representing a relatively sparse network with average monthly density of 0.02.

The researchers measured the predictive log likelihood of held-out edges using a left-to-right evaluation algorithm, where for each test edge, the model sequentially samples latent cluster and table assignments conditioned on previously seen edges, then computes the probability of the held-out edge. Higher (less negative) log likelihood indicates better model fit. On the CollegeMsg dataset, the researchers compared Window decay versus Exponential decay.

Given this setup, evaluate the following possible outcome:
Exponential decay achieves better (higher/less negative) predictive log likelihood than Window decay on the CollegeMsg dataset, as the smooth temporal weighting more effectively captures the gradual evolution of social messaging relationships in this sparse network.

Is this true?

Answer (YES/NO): NO